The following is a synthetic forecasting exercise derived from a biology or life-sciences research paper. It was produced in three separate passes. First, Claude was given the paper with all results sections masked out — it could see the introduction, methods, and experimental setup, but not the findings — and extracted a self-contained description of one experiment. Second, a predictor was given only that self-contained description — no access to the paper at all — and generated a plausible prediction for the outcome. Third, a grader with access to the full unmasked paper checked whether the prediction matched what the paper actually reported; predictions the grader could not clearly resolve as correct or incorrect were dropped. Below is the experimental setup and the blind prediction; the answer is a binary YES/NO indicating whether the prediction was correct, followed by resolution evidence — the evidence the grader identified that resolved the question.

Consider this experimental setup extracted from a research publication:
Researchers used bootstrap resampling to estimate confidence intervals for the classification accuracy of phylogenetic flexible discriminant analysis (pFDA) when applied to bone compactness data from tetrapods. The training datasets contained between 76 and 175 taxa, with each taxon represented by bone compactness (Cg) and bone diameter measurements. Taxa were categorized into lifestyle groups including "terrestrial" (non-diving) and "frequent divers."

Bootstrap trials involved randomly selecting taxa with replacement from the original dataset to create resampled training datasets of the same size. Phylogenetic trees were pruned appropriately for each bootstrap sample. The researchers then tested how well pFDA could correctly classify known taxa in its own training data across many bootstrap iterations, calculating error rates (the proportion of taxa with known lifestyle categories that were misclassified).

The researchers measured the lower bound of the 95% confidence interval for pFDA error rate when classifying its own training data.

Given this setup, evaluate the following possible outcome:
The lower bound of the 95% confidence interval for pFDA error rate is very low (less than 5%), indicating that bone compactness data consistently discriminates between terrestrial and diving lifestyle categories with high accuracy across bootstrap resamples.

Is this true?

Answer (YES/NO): NO